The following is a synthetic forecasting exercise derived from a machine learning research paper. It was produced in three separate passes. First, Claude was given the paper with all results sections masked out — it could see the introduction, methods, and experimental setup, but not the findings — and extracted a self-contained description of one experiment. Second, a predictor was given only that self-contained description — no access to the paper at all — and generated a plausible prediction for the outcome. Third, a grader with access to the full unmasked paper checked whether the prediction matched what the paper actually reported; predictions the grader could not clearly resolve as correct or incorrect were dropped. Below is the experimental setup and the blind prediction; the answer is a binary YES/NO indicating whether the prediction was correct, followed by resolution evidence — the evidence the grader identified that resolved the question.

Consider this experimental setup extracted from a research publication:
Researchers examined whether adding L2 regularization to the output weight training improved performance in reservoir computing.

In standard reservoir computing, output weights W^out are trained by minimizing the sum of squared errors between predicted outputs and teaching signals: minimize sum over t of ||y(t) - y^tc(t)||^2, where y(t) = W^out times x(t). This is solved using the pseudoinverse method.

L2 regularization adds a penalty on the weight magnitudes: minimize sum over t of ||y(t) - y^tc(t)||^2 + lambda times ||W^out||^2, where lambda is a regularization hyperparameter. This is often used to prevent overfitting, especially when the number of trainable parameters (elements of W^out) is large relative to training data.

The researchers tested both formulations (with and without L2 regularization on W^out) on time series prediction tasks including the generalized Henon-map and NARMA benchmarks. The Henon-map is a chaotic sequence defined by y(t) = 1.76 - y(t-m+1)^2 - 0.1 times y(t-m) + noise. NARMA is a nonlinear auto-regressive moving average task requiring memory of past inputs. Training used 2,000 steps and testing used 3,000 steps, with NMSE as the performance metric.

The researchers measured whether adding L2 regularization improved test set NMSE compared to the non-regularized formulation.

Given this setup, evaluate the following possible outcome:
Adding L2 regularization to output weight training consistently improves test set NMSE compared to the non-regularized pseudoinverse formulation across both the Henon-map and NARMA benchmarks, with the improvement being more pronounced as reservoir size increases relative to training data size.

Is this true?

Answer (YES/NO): NO